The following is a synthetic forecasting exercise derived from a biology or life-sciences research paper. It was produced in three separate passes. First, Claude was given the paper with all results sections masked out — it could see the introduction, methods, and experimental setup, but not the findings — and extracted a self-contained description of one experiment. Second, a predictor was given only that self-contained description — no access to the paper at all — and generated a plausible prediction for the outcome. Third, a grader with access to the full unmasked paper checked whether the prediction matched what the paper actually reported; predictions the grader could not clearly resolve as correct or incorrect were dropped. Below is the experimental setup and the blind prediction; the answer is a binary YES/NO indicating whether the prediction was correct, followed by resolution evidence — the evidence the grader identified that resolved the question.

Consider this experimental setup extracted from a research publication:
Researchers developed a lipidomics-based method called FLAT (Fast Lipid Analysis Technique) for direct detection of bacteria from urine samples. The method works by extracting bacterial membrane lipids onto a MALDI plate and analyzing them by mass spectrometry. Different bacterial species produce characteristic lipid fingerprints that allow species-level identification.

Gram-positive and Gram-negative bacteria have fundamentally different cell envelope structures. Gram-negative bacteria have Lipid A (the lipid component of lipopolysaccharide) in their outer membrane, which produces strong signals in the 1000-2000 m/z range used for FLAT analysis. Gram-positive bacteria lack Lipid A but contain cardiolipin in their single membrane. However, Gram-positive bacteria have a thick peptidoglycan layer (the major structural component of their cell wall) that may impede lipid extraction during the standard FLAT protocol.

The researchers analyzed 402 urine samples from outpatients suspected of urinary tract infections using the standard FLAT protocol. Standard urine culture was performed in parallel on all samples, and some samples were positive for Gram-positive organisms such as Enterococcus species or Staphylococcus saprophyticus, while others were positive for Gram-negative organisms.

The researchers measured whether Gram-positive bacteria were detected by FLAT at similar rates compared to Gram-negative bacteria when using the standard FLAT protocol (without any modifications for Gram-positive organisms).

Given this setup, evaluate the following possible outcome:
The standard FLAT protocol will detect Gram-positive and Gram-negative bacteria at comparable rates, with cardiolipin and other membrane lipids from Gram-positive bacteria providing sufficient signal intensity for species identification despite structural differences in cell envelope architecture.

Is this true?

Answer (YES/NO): NO